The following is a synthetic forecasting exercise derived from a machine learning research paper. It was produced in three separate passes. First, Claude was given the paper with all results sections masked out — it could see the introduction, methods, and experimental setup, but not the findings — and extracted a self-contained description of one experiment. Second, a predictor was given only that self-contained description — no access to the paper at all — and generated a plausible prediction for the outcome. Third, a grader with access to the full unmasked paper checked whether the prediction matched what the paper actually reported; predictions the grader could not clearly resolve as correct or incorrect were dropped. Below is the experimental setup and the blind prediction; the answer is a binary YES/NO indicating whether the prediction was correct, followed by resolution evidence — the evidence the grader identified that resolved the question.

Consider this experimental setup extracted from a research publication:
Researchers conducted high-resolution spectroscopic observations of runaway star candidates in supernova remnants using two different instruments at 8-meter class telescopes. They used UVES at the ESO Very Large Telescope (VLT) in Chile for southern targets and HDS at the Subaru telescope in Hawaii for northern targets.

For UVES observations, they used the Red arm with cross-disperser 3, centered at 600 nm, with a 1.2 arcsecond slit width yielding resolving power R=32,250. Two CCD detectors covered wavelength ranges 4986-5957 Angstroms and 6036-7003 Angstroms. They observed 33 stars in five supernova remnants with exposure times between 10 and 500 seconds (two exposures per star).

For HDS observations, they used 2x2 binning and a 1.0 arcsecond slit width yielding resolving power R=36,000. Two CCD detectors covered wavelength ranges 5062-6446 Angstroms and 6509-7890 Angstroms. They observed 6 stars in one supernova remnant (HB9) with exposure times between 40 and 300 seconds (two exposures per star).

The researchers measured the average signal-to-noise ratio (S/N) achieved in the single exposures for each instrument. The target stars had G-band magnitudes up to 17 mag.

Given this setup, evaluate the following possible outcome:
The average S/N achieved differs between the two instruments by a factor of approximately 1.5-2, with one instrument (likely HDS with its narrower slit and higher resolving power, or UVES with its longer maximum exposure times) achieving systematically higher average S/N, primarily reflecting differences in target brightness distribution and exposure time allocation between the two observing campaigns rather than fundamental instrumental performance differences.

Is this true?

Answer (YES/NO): YES